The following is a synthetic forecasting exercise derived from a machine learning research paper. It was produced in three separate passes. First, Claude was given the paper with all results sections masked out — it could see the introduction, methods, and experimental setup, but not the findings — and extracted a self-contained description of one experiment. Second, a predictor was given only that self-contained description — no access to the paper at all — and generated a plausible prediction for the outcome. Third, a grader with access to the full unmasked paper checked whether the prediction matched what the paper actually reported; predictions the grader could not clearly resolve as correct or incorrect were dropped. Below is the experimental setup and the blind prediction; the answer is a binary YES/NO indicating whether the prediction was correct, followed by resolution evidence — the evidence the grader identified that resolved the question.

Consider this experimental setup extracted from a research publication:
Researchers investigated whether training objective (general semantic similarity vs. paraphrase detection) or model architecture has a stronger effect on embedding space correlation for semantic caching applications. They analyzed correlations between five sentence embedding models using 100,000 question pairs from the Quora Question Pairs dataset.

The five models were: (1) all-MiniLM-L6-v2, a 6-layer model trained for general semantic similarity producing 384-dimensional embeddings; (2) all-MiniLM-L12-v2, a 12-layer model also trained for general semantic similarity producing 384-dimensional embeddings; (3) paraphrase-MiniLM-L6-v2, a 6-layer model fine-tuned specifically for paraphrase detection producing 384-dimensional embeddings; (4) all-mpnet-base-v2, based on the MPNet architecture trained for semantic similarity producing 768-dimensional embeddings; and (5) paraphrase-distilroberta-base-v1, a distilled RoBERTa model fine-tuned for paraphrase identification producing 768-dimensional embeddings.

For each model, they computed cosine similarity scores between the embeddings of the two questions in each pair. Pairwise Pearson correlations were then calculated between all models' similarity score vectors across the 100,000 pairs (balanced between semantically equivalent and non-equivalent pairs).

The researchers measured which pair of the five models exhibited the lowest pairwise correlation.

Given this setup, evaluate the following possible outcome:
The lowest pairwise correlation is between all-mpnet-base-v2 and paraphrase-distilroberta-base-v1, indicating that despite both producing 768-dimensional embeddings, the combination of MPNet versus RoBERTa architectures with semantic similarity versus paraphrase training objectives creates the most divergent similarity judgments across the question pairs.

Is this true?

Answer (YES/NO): NO